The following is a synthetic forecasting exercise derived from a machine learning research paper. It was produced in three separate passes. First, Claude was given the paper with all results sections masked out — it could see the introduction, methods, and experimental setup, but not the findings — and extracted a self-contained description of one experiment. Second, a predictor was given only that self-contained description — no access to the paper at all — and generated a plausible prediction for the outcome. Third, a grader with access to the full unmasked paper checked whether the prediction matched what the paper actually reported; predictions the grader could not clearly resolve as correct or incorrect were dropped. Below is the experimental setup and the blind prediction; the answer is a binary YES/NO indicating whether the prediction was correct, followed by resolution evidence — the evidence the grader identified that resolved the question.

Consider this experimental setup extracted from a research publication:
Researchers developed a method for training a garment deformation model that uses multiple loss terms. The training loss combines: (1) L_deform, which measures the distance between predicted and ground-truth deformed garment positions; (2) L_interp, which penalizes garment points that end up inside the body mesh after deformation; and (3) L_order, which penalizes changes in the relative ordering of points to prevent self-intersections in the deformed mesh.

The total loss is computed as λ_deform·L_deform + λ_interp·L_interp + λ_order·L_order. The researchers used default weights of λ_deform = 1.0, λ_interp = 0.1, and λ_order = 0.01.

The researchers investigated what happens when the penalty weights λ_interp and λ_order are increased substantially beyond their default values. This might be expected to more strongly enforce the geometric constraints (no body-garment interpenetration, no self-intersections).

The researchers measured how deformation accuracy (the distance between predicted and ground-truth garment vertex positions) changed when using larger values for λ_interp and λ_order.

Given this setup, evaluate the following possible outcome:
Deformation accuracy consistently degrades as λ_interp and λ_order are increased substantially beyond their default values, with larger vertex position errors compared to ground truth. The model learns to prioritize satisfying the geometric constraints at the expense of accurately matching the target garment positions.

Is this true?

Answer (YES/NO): YES